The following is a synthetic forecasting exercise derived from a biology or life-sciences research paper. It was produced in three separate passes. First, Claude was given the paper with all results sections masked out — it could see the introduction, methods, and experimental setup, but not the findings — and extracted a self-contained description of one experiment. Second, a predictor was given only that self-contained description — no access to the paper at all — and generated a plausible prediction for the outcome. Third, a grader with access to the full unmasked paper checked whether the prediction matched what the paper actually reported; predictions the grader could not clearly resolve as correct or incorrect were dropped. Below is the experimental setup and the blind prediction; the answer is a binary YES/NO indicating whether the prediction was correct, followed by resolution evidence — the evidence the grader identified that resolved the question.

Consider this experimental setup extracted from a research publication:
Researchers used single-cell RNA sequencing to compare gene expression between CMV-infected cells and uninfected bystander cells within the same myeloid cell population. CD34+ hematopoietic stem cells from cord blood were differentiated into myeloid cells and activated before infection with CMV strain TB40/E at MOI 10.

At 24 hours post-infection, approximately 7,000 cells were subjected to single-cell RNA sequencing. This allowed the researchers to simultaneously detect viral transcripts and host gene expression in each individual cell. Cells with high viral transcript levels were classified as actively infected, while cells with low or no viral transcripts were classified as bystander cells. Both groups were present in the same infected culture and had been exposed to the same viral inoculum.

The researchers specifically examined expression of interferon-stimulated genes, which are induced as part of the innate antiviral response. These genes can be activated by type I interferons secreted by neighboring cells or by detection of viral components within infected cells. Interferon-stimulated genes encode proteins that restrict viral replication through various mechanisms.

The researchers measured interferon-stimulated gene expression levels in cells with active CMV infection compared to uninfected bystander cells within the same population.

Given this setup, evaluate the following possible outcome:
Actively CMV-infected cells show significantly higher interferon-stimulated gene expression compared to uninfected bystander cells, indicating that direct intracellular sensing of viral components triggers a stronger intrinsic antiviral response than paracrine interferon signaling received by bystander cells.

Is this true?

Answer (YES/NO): NO